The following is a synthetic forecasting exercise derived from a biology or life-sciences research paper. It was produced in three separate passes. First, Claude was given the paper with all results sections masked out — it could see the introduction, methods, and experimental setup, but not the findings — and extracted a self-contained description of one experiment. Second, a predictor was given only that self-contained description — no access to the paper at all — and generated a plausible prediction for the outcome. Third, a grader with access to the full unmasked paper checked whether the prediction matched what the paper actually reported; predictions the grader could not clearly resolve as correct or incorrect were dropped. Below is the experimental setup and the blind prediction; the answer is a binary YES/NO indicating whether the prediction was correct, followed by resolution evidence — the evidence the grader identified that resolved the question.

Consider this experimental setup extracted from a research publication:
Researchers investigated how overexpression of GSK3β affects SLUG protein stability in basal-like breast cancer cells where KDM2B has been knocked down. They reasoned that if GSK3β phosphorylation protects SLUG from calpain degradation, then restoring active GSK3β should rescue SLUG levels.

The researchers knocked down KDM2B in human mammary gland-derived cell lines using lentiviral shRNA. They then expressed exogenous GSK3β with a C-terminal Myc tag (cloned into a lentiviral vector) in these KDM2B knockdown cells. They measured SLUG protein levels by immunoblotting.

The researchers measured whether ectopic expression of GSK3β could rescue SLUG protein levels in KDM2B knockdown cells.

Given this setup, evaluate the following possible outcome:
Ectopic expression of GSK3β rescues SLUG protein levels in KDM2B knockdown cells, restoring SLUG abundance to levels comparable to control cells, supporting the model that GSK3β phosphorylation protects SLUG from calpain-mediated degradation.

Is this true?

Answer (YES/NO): NO